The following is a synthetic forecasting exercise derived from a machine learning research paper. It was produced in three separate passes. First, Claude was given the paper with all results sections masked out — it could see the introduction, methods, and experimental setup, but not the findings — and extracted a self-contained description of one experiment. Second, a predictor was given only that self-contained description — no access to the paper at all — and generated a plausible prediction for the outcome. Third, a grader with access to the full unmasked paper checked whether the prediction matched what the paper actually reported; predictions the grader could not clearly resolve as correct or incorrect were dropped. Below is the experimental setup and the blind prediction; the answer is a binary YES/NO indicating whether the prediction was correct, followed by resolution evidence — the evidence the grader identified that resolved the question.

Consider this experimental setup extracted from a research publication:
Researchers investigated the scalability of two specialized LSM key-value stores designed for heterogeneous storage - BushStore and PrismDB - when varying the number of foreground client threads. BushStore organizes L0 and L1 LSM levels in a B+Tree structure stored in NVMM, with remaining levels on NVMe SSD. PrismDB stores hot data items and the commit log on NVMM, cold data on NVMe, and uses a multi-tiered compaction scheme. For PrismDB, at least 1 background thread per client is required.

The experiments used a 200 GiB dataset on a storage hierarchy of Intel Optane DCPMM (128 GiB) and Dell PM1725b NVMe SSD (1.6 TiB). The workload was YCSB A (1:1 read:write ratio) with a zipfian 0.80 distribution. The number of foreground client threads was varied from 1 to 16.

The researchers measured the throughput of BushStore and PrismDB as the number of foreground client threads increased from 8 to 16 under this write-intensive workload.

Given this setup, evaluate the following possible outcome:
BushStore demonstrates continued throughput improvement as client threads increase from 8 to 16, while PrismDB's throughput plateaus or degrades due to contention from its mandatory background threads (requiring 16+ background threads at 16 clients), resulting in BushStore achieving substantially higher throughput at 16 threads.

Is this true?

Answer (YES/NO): NO